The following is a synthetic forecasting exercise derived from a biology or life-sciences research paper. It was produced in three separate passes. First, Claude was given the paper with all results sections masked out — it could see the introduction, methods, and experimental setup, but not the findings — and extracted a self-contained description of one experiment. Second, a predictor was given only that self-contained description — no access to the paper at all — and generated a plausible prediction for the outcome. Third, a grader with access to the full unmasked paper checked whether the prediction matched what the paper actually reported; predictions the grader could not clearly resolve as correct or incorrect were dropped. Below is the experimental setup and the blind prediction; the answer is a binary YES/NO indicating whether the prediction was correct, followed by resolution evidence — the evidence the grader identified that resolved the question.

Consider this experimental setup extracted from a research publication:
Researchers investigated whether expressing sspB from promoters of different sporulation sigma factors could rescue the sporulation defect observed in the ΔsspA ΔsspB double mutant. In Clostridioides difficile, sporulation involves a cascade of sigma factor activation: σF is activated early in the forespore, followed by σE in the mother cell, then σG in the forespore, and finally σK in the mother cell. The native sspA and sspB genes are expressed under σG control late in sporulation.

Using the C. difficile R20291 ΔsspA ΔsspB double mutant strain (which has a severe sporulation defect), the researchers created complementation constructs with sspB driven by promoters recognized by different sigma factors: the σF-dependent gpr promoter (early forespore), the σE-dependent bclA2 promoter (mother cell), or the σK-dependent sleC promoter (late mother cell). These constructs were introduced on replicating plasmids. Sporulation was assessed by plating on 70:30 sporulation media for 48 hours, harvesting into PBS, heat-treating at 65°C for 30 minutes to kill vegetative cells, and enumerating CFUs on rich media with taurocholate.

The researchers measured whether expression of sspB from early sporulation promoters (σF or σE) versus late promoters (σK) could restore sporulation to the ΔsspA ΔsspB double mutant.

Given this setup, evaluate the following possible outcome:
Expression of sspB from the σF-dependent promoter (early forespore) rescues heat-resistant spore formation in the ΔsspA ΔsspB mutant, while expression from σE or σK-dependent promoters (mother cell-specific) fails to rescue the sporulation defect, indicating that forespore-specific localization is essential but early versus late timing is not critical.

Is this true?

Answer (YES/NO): NO